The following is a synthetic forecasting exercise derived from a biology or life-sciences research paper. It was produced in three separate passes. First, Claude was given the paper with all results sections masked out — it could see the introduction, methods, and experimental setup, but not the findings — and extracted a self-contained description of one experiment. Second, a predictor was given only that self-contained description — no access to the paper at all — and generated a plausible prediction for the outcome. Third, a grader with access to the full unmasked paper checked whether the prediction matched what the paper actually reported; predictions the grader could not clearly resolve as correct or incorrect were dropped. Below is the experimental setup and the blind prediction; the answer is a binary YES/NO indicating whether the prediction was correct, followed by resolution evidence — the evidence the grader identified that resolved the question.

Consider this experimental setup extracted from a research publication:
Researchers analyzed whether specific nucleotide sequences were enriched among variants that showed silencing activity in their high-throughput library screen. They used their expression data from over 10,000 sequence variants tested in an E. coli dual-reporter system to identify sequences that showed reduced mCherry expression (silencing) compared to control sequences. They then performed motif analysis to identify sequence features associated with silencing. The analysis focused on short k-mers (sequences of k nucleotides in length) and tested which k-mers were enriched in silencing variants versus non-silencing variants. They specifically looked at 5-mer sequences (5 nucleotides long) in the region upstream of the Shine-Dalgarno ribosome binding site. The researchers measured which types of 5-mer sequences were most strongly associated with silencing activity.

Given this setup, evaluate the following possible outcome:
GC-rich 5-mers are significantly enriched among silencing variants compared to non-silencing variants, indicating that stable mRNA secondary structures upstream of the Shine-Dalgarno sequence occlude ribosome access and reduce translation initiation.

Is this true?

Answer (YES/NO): NO